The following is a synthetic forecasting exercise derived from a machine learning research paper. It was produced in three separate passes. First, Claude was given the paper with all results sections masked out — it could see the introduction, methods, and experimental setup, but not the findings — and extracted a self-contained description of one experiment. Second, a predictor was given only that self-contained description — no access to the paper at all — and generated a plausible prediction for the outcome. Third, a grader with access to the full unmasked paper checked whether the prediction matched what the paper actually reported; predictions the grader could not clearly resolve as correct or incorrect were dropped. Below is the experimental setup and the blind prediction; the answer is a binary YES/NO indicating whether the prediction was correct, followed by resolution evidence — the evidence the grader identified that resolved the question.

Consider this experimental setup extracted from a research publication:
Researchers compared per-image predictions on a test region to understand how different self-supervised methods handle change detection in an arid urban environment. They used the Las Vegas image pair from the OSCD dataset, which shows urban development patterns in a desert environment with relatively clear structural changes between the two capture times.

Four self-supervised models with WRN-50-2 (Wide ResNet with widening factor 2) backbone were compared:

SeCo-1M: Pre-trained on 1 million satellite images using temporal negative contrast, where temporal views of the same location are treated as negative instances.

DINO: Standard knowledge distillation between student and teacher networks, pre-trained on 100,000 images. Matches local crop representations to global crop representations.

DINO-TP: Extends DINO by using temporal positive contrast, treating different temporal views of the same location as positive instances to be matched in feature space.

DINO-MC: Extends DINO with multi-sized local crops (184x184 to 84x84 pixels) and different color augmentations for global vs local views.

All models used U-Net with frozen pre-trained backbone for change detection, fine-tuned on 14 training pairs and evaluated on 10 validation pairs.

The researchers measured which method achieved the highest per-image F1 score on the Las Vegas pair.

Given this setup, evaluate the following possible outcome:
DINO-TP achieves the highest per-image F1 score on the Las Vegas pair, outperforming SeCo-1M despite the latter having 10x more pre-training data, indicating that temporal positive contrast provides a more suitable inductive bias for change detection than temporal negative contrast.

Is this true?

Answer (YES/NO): NO